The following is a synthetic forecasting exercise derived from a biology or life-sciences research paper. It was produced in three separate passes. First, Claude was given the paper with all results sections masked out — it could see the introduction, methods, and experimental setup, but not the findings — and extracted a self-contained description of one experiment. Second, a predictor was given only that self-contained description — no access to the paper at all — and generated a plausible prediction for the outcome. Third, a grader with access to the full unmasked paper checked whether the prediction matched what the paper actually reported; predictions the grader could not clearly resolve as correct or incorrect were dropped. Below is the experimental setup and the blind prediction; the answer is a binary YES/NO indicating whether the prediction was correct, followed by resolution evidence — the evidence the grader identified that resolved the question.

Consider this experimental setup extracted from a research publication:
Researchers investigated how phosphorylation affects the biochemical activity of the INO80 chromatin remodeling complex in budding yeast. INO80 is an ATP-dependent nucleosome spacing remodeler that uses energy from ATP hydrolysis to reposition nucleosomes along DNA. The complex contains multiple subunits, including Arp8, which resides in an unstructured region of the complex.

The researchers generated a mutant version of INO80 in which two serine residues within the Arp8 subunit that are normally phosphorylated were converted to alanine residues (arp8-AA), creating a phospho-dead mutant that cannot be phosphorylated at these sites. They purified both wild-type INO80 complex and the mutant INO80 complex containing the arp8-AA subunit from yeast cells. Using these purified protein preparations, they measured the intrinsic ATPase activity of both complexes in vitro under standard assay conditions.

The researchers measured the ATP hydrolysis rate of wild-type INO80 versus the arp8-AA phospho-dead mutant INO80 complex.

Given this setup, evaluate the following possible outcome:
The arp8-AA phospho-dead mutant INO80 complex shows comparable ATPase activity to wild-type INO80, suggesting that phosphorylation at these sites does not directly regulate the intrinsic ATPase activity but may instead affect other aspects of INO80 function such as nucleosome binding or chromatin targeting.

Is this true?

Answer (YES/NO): NO